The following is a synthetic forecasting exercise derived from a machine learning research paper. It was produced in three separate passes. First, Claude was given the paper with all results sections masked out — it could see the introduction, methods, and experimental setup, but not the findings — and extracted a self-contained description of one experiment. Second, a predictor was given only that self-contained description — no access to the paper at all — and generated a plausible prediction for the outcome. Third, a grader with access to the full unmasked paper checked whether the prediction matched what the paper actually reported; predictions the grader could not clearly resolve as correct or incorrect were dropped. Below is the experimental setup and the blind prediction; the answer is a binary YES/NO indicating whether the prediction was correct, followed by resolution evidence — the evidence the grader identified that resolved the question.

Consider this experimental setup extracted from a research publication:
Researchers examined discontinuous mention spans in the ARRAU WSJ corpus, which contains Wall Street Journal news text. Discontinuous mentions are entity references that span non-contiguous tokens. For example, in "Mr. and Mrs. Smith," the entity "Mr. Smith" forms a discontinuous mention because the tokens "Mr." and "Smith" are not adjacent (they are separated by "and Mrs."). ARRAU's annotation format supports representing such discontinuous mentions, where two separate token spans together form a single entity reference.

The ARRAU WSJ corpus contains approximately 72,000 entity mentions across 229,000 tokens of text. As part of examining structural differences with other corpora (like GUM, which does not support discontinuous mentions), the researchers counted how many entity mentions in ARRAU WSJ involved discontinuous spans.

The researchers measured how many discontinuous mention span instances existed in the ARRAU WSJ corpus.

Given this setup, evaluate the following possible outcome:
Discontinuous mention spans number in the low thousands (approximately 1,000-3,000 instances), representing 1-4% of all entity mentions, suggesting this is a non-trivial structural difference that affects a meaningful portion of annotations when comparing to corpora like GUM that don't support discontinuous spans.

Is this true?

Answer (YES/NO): NO